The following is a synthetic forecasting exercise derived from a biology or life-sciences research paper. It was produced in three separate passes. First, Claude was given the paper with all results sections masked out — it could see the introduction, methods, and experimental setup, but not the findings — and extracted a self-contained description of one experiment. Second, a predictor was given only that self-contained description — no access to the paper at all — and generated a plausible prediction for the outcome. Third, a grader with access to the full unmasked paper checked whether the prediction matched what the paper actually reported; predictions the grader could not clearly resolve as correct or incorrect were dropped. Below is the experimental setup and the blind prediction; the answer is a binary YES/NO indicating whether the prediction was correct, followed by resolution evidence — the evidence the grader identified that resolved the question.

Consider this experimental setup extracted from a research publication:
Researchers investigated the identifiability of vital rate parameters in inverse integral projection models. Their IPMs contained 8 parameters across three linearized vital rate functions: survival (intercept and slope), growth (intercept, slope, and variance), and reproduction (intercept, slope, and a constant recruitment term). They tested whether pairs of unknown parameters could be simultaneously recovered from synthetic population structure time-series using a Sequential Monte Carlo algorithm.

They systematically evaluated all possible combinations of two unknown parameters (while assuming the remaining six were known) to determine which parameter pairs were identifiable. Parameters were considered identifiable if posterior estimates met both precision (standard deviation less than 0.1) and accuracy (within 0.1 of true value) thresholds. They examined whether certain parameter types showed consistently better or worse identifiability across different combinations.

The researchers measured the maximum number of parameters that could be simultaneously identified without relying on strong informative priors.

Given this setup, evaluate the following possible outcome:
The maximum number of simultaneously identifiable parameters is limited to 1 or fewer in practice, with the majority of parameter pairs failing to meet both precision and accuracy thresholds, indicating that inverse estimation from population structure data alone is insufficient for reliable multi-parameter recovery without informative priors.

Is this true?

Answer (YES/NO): NO